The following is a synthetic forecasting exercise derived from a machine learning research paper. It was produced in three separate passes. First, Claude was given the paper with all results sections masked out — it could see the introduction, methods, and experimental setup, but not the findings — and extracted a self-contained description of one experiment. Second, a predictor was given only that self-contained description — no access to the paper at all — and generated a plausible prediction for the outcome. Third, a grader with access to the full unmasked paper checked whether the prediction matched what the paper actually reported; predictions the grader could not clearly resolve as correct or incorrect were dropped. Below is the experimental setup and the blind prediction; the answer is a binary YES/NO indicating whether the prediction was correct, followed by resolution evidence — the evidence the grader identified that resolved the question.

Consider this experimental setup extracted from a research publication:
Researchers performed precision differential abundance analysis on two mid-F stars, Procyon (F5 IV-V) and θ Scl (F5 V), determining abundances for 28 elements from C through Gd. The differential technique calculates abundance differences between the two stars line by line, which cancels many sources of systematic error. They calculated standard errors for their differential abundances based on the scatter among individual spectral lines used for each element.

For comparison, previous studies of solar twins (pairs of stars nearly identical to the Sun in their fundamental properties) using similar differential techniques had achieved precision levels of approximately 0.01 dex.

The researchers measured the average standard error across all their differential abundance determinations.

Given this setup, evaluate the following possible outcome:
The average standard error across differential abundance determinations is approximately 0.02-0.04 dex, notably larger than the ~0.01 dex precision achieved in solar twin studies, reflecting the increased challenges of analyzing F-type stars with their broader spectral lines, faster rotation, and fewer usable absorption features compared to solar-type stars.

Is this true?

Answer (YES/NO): YES